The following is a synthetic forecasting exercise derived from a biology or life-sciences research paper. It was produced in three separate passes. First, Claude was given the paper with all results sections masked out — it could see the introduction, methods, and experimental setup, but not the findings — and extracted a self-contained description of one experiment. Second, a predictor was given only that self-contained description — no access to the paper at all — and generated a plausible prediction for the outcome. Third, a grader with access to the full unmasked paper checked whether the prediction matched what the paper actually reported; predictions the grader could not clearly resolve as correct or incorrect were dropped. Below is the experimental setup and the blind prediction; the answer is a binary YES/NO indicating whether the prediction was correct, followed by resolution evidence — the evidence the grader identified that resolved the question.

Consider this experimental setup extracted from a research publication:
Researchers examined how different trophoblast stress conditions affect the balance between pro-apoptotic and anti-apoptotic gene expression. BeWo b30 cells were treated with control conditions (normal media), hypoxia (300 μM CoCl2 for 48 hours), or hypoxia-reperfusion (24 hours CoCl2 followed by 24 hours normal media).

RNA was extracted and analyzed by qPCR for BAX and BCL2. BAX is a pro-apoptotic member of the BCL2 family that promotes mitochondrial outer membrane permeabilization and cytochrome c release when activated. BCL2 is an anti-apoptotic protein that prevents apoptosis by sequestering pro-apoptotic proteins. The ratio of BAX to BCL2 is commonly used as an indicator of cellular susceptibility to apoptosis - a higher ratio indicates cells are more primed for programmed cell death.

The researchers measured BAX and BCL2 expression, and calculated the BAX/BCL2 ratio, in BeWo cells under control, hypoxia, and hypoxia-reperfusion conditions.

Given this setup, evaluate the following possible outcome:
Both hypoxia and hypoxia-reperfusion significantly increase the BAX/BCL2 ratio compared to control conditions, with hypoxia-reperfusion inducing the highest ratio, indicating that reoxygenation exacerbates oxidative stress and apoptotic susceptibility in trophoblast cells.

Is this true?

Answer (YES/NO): NO